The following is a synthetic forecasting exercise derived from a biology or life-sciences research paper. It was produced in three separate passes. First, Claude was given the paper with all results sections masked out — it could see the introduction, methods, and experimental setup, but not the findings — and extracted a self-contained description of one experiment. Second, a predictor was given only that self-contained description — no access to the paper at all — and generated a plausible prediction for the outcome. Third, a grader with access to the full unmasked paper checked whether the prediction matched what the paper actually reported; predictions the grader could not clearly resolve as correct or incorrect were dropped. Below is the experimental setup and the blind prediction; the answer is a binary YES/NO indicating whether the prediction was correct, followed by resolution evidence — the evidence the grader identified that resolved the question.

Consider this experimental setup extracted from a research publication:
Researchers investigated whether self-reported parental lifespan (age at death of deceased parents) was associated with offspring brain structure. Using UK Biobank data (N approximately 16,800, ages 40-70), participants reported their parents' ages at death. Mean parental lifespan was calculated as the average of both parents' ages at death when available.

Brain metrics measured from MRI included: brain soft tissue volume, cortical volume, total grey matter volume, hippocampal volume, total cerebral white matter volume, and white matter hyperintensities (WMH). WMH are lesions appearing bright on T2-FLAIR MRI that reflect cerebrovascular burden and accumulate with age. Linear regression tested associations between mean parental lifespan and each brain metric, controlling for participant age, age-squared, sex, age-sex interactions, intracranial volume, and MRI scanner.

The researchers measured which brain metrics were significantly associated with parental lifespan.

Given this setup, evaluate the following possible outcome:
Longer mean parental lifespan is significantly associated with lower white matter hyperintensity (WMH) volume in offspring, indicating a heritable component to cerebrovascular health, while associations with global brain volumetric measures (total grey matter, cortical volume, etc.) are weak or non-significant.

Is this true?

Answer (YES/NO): NO